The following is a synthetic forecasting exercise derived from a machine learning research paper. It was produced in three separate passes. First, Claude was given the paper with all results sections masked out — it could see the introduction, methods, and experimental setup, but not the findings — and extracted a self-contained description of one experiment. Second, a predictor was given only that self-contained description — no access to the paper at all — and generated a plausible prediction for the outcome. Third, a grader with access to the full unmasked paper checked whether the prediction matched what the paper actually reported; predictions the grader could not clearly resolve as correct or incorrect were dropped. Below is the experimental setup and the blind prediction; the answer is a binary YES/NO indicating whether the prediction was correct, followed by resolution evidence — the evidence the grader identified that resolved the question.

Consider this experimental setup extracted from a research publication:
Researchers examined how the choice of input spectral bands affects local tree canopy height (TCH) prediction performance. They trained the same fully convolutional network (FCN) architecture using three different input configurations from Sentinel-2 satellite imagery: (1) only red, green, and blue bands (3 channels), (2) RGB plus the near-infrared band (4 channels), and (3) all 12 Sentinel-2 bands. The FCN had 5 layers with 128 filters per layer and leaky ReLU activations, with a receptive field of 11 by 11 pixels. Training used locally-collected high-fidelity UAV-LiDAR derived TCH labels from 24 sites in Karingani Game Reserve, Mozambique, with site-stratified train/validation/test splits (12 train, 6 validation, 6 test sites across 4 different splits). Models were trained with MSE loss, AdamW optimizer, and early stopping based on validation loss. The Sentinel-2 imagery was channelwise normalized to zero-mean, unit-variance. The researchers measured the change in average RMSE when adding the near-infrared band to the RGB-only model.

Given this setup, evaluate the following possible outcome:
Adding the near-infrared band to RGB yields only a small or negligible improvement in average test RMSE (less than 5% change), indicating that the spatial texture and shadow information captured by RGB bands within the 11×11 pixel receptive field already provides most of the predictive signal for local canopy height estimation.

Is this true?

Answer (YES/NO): NO